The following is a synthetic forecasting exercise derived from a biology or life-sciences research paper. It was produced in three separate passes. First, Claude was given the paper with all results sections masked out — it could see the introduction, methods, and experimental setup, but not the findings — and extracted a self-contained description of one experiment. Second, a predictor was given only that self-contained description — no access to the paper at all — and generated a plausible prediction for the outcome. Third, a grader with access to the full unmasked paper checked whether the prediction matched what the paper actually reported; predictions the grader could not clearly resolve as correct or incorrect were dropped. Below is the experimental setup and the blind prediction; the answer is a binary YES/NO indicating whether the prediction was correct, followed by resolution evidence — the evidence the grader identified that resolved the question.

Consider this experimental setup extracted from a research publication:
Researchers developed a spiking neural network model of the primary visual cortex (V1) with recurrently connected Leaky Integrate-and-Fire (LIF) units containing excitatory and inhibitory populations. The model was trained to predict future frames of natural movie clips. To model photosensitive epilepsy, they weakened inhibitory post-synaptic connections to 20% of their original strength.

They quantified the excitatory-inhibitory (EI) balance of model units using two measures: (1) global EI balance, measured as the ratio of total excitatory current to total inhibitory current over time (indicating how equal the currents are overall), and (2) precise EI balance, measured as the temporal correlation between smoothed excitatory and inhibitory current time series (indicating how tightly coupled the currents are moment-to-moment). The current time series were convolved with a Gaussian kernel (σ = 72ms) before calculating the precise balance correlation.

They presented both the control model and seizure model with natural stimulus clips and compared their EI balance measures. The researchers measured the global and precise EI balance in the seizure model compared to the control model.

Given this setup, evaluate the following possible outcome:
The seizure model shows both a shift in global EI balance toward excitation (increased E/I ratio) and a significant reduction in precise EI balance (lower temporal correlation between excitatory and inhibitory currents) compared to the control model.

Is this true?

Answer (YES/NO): NO